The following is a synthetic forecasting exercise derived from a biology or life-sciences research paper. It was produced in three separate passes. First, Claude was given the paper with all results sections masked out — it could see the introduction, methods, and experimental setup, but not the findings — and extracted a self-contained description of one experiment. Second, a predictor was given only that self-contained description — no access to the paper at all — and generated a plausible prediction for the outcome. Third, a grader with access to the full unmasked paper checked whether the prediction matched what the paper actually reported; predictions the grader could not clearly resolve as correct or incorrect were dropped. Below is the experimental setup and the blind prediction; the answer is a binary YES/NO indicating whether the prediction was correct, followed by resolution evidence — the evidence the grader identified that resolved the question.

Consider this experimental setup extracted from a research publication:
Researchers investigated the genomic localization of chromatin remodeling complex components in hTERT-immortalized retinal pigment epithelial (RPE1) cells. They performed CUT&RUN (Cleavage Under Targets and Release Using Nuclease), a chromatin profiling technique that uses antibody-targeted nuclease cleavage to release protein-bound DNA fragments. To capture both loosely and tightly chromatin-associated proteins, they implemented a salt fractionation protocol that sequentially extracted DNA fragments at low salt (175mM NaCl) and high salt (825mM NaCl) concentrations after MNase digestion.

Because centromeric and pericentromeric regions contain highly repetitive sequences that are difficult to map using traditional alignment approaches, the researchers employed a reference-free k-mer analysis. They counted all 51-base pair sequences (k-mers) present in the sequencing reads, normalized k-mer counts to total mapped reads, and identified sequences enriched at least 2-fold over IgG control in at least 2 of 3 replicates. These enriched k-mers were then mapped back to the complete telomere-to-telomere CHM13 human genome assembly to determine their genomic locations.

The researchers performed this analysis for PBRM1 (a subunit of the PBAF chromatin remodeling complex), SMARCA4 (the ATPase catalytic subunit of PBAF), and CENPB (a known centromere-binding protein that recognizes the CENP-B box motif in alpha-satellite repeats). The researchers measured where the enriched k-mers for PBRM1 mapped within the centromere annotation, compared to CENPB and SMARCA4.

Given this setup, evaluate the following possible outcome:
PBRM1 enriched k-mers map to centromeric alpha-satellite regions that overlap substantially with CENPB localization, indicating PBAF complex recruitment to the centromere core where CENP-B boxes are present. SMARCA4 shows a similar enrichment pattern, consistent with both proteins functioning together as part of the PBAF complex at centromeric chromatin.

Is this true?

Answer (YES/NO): NO